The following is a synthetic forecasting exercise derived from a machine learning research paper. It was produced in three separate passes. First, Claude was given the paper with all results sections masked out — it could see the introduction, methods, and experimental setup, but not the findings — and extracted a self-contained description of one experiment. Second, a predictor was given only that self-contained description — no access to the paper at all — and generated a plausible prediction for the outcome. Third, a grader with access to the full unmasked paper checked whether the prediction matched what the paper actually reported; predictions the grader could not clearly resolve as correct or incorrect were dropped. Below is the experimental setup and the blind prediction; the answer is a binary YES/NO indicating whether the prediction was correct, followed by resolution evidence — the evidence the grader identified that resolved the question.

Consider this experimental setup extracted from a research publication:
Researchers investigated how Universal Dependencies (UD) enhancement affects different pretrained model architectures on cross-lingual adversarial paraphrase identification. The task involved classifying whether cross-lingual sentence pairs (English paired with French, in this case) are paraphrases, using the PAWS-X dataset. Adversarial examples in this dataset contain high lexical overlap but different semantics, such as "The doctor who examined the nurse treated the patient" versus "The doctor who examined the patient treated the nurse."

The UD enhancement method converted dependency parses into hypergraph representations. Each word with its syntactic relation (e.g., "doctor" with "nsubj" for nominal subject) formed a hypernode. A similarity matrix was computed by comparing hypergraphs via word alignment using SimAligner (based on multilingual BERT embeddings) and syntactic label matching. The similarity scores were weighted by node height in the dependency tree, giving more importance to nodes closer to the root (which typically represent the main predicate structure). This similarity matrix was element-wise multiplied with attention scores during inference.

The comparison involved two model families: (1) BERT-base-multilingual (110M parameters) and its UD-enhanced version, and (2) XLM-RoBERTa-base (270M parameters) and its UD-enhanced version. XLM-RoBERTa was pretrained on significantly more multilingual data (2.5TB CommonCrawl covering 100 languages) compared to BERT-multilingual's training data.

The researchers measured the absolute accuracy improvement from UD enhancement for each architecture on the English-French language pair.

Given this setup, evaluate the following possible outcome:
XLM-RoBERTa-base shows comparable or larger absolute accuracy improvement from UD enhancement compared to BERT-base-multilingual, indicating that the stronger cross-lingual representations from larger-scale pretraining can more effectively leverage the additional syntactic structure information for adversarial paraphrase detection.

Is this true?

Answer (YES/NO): YES